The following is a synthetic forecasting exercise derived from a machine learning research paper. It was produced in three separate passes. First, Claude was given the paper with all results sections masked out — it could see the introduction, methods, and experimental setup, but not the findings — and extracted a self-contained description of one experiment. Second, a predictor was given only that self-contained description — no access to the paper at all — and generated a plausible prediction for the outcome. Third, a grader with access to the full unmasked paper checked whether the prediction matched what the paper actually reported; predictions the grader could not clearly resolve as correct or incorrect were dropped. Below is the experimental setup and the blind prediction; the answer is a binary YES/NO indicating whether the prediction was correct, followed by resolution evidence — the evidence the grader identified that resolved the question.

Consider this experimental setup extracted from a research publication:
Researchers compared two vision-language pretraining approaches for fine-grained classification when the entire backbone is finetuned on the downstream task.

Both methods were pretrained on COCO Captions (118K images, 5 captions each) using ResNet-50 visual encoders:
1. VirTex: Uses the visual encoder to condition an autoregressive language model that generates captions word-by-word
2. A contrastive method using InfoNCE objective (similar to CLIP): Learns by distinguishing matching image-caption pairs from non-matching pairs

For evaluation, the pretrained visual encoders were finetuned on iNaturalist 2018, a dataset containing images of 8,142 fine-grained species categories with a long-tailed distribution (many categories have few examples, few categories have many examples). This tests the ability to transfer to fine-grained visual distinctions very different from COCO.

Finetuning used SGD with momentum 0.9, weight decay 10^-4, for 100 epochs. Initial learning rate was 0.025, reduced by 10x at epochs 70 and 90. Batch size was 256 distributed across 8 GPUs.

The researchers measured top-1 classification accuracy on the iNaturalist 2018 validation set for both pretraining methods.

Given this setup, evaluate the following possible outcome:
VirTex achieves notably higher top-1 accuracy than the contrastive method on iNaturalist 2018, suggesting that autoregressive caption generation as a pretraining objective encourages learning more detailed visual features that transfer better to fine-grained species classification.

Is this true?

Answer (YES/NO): NO